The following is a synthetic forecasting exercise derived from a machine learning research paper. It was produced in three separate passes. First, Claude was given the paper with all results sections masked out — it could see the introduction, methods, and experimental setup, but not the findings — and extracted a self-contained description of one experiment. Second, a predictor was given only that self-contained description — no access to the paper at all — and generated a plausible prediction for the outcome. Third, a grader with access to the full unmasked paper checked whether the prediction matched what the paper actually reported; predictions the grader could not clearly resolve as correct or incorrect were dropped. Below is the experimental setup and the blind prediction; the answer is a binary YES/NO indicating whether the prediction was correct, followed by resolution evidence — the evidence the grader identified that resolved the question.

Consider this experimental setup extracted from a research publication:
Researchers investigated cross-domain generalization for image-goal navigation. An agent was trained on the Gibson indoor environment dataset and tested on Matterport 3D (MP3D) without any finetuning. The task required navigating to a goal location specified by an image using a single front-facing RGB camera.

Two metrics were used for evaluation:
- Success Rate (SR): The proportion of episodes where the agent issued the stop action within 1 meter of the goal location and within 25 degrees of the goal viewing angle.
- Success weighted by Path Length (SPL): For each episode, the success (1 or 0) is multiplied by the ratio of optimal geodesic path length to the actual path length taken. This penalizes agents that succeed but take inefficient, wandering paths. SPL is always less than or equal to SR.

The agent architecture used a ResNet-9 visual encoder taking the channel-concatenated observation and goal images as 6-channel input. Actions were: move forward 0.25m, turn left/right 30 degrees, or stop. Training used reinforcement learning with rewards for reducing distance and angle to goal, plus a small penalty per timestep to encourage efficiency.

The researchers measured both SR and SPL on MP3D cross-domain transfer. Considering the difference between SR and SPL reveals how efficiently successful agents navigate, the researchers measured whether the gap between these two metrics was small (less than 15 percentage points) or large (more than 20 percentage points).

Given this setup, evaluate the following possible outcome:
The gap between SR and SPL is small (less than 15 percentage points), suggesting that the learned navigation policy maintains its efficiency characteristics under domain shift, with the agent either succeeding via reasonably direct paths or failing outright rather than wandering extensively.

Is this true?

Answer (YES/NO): NO